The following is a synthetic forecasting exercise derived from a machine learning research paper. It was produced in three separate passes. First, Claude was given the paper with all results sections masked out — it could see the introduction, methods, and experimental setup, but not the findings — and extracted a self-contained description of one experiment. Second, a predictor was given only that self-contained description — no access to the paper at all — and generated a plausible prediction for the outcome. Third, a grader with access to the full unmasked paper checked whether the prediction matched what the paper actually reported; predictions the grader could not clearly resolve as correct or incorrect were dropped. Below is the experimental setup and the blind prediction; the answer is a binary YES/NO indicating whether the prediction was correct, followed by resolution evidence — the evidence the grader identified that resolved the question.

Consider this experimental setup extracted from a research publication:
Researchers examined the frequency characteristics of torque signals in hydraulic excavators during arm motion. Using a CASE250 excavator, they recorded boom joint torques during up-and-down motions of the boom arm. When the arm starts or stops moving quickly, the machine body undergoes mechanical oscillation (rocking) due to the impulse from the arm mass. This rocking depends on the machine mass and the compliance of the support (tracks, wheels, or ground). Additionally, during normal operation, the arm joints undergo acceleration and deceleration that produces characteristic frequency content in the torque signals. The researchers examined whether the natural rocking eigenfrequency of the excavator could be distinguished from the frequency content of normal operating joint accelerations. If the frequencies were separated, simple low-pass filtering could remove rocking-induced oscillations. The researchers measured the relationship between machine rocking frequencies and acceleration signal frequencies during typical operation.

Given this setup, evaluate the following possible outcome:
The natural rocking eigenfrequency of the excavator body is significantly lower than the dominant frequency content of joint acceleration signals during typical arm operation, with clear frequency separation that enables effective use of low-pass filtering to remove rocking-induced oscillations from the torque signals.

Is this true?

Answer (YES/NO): NO